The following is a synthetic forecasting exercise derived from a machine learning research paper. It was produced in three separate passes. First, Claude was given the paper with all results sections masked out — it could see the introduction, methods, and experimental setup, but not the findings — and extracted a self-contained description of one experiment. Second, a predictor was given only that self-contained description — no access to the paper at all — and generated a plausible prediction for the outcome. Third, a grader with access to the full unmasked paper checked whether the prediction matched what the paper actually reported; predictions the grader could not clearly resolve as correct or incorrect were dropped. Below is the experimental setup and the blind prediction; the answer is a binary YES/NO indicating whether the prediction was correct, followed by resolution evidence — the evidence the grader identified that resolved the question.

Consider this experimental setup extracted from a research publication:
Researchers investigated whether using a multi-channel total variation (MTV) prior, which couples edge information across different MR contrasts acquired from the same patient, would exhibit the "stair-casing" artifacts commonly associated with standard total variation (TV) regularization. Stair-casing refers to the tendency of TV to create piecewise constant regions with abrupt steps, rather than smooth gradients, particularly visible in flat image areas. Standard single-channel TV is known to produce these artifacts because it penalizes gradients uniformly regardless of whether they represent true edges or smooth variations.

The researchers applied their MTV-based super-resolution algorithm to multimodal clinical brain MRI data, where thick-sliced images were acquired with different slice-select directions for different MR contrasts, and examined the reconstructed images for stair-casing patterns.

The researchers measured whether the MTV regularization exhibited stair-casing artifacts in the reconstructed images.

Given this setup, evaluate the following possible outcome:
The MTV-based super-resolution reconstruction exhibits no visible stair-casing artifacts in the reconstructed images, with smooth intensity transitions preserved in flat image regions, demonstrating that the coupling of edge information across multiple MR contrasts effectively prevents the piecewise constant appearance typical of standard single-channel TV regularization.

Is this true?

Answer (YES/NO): YES